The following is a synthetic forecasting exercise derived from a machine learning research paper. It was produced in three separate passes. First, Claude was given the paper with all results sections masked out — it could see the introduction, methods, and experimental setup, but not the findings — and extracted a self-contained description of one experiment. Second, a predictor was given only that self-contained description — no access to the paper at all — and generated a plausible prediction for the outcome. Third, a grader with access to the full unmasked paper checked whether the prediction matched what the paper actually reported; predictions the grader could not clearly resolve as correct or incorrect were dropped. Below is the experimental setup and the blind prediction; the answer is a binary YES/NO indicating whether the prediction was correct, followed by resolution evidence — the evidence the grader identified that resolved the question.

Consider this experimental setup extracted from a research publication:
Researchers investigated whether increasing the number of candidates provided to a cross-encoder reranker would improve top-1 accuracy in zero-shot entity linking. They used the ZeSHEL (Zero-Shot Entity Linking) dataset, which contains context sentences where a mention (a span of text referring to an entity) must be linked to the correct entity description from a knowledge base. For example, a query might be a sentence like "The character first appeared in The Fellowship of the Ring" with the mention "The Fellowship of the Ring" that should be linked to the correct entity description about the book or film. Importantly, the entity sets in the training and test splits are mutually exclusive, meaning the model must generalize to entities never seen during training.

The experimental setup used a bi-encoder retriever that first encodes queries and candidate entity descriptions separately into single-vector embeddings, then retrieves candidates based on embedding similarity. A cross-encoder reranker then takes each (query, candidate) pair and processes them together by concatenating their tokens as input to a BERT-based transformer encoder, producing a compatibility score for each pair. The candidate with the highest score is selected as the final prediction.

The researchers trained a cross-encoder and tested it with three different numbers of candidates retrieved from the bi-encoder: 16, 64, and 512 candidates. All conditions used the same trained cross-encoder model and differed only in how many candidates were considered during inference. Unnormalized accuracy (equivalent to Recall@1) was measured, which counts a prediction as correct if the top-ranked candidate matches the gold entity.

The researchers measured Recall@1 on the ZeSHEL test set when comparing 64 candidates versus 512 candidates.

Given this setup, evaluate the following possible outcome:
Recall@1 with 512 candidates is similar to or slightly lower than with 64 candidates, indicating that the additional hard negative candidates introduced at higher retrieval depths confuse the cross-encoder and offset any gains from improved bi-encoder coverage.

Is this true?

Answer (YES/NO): YES